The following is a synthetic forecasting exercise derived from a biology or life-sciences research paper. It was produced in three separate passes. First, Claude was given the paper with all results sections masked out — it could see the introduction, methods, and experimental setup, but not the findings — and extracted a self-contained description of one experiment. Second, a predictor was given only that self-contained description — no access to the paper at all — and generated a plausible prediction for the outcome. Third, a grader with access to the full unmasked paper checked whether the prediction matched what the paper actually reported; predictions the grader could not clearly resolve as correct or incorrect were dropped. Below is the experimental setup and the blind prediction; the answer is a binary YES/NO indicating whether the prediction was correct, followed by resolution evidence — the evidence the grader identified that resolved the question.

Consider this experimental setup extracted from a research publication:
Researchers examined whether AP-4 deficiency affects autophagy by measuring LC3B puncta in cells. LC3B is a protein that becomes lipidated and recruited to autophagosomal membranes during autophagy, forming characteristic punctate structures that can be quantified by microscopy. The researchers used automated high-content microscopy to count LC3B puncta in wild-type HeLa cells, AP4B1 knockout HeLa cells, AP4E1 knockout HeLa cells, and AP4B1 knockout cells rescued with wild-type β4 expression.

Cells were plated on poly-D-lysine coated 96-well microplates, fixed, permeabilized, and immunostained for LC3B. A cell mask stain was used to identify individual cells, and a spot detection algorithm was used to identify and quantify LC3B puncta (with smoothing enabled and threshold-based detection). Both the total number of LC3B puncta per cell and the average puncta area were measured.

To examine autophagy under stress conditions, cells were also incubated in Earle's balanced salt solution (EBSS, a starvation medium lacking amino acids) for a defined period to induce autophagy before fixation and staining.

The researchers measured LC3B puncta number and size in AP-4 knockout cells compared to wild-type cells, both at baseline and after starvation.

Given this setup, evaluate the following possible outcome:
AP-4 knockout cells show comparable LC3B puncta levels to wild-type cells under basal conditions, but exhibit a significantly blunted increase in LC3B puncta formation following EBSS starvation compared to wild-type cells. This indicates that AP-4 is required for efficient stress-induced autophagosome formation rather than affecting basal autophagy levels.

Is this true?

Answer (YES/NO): NO